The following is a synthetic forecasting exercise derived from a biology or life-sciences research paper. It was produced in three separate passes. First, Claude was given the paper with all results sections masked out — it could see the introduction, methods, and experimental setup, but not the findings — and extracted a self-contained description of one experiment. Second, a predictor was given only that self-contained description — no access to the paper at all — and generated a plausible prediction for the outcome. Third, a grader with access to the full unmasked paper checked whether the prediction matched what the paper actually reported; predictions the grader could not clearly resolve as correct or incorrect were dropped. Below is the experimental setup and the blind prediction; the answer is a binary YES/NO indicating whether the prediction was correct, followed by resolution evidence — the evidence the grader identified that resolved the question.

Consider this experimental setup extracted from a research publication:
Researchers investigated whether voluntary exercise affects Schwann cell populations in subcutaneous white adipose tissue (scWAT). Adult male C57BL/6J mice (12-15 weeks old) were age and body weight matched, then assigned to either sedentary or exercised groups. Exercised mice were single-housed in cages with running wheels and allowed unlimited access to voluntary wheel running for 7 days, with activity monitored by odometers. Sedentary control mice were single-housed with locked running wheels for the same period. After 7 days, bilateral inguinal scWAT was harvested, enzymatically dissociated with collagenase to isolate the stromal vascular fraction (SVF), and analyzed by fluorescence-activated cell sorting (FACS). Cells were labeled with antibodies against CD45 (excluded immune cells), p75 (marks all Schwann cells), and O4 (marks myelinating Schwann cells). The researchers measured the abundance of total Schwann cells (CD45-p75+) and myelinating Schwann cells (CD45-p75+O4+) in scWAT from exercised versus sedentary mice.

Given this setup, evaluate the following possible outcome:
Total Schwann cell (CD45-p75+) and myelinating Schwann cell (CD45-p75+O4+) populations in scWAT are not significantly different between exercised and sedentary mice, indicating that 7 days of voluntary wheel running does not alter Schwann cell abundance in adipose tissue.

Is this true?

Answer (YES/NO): YES